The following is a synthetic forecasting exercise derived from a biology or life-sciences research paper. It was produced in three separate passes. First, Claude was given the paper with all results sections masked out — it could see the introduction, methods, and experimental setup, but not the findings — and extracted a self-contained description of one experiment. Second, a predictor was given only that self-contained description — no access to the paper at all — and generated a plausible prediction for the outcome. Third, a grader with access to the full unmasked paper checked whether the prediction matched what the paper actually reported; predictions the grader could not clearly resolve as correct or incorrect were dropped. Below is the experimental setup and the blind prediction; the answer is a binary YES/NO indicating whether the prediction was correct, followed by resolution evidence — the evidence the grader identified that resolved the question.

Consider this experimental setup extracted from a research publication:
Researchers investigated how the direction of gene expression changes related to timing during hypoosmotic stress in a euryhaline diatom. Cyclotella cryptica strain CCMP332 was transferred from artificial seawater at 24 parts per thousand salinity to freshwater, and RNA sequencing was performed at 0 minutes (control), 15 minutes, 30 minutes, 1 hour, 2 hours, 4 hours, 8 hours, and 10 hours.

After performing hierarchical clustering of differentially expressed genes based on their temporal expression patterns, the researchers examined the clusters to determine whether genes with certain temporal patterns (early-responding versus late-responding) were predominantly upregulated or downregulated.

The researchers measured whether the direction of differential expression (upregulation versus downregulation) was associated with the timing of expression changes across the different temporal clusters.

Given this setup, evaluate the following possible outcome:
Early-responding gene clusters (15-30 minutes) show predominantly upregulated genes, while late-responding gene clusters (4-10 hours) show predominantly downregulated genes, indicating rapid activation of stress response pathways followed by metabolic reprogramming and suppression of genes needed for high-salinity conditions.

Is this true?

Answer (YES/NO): NO